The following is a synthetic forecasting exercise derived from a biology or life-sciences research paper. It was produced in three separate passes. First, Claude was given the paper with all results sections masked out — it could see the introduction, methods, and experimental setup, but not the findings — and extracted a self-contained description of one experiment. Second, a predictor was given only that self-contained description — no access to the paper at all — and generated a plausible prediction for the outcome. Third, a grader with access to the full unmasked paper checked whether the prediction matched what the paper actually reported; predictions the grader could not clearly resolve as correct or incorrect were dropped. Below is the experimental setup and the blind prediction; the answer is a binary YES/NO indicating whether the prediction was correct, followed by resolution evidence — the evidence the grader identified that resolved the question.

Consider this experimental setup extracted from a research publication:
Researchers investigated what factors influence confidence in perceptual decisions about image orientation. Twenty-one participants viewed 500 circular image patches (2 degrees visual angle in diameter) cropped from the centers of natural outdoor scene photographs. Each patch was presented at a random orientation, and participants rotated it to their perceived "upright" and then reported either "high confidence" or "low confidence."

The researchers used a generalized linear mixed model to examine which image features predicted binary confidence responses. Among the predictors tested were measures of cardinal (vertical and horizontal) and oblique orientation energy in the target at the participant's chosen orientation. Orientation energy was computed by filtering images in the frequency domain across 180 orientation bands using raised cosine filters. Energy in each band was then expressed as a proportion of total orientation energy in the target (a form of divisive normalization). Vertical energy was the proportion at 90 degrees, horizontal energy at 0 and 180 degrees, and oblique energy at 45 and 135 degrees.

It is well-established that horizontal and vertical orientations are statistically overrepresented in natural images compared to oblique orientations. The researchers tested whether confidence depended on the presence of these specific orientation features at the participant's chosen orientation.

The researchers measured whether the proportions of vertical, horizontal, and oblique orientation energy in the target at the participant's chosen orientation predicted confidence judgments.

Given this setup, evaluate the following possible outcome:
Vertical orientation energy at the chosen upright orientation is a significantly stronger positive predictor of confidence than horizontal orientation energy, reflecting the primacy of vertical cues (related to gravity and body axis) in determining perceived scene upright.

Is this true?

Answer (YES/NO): NO